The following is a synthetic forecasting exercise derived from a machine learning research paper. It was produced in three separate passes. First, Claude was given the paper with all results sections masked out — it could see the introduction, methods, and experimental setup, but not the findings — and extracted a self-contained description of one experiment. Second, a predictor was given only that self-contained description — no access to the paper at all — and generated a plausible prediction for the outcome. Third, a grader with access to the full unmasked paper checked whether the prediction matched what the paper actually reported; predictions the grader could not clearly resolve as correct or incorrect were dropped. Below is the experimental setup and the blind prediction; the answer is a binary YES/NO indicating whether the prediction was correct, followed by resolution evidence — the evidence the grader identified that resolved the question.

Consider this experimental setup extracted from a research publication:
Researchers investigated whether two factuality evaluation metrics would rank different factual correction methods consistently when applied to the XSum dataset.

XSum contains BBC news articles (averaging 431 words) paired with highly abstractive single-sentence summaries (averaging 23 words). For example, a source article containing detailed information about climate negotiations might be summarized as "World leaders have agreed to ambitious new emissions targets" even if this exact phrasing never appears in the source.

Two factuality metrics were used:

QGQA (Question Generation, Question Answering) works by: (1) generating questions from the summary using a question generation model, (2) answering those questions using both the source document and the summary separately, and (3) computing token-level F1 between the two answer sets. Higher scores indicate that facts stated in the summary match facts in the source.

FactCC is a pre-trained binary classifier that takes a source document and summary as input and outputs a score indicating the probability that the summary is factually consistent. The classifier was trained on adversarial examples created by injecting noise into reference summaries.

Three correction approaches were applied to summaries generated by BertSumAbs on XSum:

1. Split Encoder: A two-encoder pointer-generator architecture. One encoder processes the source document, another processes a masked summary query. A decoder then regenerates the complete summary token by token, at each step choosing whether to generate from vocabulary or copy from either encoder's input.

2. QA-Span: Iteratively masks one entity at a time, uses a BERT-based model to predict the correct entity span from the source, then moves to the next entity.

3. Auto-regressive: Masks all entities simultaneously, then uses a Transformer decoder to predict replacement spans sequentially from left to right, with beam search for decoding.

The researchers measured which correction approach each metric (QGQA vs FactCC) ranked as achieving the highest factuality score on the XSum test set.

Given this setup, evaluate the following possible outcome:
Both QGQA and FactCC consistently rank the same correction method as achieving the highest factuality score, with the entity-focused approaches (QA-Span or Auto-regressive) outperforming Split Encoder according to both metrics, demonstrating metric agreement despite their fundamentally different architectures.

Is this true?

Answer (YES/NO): NO